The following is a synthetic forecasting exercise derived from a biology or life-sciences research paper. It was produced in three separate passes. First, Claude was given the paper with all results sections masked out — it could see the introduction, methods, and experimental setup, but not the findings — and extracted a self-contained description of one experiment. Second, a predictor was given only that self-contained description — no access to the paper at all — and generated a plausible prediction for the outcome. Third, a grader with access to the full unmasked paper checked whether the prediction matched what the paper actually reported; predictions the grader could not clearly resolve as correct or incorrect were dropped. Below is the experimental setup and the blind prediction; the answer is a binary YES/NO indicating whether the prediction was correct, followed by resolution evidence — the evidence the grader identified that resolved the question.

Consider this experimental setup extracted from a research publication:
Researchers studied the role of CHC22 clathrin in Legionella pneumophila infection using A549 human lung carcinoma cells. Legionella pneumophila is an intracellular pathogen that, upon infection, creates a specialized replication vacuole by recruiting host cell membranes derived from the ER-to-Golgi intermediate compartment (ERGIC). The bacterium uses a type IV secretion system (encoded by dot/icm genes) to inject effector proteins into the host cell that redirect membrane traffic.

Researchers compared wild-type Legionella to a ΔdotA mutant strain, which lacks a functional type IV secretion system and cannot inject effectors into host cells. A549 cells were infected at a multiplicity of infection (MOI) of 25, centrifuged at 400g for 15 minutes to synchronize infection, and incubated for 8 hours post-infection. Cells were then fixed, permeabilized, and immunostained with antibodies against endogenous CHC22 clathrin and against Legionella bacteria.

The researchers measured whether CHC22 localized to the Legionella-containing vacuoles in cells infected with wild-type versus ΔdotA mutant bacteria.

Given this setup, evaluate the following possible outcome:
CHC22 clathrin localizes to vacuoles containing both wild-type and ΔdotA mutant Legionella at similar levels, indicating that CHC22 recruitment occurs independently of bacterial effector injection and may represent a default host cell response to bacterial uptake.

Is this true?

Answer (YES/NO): NO